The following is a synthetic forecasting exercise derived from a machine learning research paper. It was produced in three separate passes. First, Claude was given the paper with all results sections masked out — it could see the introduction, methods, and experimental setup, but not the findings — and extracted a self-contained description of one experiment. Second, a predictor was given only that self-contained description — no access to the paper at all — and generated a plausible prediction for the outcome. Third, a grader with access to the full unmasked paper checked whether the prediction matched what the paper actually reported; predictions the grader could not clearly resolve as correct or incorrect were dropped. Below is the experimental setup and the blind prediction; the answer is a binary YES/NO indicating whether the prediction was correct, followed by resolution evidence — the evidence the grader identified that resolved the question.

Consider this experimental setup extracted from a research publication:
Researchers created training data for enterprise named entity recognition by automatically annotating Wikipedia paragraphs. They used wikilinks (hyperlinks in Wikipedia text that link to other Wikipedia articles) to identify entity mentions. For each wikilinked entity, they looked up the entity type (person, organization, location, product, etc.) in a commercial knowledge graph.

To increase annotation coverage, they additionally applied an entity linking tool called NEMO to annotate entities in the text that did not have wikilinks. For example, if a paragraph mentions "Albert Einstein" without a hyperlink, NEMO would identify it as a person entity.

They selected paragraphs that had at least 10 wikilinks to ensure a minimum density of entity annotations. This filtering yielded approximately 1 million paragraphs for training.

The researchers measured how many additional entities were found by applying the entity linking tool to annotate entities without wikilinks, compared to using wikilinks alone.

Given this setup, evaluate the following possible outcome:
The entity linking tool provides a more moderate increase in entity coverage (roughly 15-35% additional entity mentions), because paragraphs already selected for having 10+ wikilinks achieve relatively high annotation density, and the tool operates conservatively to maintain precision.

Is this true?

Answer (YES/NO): NO